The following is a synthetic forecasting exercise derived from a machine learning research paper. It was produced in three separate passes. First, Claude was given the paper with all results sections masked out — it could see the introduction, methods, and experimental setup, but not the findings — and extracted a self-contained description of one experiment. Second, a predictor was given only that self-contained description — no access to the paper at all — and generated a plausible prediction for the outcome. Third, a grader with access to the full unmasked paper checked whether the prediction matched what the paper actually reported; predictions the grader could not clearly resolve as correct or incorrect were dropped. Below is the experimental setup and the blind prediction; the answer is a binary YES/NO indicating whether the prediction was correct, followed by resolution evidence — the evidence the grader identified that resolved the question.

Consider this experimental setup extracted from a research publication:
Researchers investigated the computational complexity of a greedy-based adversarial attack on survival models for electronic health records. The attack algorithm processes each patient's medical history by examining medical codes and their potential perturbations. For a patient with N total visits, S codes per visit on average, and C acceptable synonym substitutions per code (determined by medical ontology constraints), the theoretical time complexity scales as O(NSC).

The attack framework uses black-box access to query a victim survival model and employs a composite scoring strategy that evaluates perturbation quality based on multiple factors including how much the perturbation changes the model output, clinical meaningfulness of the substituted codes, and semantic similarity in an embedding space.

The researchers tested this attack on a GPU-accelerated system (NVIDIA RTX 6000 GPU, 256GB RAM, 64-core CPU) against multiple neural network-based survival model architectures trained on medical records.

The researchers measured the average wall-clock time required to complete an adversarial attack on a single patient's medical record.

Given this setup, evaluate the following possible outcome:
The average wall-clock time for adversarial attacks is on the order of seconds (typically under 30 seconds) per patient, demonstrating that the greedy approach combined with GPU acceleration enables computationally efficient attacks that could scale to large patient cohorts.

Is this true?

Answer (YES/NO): YES